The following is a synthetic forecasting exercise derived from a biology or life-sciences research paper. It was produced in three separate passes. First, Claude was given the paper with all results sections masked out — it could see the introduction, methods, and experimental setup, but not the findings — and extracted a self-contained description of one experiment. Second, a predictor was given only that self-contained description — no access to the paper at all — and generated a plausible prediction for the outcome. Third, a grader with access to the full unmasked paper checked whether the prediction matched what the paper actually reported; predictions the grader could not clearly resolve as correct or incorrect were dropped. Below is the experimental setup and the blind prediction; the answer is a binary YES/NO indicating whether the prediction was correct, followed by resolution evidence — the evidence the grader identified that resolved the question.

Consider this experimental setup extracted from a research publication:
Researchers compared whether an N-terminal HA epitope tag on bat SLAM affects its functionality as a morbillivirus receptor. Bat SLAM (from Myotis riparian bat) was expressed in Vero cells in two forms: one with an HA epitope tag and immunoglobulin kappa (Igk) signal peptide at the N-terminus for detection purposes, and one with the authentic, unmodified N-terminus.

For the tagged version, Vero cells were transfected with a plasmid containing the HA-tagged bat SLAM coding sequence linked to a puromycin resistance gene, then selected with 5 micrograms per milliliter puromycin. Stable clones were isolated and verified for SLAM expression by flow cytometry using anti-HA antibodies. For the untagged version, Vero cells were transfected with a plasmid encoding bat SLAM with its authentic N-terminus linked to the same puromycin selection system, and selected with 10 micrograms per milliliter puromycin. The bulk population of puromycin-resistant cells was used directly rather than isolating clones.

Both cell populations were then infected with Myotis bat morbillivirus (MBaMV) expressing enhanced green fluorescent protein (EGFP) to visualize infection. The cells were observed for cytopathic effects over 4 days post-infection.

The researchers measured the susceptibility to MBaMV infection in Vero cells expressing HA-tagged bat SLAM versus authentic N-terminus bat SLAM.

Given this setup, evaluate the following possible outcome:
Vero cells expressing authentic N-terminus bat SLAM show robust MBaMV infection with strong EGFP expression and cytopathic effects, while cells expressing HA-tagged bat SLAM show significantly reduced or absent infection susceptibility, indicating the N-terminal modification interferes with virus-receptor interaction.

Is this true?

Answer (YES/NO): NO